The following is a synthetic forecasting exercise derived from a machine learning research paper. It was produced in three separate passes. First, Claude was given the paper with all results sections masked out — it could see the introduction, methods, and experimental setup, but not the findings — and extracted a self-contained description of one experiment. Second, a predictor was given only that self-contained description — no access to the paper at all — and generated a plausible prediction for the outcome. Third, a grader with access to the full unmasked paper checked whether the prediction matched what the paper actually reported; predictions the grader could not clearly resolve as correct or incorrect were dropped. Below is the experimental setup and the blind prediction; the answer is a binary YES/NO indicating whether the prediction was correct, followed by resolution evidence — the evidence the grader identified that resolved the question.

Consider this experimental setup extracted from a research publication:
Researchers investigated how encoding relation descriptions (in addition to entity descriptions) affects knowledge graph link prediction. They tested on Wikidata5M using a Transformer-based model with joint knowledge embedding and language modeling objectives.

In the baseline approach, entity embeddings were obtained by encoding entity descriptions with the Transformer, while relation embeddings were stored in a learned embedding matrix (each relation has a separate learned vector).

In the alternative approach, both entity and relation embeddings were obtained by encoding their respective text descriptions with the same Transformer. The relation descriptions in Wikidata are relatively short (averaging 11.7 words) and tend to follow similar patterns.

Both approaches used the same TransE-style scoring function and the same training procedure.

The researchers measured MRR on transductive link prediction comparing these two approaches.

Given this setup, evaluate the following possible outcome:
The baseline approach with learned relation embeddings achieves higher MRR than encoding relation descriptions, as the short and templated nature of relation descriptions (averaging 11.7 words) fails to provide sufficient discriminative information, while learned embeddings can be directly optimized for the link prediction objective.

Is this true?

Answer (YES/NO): YES